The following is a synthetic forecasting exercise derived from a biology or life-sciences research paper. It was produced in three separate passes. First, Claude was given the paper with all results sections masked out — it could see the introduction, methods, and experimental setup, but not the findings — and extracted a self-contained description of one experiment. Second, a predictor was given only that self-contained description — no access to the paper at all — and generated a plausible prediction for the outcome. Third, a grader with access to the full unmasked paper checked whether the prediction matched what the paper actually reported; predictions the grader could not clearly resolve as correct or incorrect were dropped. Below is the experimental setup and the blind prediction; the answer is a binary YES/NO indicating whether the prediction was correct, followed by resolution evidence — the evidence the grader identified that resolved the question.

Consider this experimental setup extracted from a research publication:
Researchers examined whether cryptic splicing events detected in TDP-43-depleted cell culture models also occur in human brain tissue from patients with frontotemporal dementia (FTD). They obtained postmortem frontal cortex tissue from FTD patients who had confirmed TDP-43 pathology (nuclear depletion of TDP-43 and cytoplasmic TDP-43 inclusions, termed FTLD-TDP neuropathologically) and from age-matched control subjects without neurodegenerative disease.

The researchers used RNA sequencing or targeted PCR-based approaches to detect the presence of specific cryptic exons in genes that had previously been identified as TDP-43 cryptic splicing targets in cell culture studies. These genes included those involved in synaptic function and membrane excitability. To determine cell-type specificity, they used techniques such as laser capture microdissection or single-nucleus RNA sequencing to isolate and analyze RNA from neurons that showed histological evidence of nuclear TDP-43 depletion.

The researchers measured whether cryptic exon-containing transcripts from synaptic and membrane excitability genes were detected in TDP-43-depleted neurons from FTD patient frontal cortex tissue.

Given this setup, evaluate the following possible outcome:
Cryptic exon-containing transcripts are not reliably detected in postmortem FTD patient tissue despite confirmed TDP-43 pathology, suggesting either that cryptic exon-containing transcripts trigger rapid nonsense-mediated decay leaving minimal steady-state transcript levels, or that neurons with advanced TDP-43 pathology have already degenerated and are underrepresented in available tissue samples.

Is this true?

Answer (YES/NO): NO